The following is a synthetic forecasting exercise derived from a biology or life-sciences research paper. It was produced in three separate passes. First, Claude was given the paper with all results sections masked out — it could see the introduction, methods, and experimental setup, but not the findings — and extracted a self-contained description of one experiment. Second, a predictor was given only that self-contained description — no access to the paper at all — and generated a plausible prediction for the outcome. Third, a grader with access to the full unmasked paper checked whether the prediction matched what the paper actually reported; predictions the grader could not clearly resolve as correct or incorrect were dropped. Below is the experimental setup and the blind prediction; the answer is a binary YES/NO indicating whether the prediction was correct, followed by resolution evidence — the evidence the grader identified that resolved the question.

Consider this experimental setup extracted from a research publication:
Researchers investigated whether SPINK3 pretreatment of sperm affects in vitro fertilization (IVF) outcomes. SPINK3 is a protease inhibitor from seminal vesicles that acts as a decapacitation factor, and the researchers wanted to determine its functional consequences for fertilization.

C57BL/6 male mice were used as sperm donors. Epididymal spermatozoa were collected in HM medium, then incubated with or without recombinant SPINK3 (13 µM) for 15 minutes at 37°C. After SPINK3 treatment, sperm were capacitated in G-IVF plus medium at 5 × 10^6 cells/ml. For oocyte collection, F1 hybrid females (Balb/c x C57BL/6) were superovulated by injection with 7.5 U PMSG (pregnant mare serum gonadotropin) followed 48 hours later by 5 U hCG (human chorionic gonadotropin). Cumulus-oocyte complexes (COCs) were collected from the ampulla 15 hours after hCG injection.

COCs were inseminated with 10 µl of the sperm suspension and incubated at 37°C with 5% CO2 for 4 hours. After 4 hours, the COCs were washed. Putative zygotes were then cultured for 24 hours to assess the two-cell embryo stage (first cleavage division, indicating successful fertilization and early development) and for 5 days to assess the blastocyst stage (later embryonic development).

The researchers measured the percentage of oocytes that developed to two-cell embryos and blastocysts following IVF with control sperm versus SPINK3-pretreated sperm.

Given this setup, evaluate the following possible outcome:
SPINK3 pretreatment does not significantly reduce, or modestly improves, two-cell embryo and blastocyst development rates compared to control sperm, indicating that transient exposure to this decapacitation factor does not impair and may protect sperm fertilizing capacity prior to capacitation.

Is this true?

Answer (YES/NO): NO